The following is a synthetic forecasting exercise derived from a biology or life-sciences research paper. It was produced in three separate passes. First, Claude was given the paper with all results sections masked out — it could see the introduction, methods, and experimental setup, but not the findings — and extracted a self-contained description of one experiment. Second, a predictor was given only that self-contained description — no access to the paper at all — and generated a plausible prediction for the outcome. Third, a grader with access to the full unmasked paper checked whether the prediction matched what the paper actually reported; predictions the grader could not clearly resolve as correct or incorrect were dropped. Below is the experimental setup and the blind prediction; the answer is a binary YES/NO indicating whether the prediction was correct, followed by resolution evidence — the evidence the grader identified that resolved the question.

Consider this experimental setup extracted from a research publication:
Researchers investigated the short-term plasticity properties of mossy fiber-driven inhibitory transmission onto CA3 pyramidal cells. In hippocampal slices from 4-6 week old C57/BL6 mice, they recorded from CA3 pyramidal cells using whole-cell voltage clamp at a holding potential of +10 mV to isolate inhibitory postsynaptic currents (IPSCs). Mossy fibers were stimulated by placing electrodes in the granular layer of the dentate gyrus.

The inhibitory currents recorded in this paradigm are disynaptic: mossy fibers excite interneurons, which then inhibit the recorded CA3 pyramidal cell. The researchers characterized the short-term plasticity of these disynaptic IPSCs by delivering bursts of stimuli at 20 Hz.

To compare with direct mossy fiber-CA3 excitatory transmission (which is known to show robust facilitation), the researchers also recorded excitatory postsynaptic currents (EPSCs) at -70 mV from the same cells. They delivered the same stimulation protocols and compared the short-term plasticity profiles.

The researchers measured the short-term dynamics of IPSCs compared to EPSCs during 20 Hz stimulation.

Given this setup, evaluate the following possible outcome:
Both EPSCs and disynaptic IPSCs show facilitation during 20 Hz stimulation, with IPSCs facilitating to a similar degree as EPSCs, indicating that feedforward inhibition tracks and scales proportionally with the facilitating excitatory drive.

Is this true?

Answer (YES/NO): NO